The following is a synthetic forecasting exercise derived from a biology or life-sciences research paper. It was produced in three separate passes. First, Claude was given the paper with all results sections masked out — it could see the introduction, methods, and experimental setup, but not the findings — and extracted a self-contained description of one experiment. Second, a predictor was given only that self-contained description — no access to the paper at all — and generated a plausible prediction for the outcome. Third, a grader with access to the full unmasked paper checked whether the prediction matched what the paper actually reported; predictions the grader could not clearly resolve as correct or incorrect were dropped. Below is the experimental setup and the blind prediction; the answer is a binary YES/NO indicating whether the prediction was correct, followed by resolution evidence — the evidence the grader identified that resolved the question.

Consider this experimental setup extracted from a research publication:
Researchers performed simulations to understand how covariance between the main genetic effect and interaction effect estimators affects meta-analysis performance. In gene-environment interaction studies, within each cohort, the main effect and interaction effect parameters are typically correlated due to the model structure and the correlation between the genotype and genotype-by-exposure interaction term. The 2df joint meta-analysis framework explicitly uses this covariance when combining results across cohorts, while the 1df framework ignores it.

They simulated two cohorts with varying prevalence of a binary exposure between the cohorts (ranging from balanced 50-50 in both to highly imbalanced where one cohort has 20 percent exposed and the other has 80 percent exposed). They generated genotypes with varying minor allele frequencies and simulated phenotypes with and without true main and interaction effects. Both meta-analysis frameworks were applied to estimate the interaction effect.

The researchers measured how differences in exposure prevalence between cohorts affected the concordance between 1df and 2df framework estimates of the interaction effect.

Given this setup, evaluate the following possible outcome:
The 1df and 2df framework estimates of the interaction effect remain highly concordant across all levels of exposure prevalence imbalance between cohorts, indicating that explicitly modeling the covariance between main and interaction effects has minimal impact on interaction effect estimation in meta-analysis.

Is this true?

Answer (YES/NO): NO